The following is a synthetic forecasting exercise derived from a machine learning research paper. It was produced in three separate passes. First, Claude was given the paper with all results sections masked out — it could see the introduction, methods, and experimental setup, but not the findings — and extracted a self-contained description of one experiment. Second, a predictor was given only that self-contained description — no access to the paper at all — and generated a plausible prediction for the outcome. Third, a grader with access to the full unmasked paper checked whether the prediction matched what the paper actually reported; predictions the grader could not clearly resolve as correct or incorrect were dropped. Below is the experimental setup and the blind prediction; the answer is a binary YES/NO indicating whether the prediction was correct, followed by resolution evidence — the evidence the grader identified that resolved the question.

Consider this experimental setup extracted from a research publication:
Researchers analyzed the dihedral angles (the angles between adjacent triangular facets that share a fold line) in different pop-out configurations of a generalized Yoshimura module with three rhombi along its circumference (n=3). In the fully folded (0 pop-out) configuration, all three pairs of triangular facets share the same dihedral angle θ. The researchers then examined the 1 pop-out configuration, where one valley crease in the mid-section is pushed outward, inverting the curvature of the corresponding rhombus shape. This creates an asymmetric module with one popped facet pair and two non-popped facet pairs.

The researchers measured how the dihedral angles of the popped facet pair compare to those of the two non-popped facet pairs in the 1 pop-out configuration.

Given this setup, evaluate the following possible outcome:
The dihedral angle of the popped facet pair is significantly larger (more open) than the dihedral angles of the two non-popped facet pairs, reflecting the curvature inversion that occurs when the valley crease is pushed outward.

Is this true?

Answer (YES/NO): YES